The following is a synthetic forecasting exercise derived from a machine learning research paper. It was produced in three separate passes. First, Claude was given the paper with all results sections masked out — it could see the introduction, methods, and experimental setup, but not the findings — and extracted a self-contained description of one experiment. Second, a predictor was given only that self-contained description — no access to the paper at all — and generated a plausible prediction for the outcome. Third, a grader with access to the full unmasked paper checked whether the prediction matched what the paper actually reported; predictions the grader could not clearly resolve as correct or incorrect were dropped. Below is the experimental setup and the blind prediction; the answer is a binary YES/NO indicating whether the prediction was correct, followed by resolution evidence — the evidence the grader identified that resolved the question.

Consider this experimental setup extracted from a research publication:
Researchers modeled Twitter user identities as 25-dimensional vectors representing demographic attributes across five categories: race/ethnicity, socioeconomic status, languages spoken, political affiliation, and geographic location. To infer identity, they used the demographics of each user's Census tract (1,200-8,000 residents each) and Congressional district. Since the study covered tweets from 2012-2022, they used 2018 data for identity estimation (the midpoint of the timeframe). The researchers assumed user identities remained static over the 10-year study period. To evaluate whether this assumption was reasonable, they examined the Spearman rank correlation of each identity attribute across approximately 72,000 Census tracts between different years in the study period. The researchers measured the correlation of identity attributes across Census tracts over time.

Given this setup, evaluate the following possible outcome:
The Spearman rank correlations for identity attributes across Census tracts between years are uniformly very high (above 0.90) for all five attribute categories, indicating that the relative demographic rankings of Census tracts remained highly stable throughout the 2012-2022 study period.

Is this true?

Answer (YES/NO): NO